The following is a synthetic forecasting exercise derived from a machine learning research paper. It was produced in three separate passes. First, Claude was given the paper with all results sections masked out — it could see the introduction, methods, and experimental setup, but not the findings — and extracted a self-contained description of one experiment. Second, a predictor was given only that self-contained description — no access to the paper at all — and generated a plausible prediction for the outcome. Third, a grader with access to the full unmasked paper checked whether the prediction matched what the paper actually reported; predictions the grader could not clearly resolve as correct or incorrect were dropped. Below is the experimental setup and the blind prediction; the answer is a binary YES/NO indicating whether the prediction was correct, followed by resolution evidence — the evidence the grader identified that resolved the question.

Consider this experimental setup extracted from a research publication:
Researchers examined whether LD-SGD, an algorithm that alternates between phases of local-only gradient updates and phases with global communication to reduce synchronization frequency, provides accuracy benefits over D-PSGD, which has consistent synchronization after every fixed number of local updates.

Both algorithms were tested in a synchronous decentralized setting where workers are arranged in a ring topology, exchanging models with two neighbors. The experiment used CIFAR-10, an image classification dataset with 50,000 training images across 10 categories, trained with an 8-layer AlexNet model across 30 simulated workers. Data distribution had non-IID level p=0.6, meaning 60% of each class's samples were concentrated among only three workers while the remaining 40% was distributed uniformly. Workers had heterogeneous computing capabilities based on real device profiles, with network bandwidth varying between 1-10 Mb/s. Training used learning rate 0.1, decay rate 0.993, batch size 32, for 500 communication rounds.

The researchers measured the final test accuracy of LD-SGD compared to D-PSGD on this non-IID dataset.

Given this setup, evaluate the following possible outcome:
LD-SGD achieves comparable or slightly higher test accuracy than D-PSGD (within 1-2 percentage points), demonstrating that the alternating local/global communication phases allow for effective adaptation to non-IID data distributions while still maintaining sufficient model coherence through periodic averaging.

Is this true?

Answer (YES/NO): YES